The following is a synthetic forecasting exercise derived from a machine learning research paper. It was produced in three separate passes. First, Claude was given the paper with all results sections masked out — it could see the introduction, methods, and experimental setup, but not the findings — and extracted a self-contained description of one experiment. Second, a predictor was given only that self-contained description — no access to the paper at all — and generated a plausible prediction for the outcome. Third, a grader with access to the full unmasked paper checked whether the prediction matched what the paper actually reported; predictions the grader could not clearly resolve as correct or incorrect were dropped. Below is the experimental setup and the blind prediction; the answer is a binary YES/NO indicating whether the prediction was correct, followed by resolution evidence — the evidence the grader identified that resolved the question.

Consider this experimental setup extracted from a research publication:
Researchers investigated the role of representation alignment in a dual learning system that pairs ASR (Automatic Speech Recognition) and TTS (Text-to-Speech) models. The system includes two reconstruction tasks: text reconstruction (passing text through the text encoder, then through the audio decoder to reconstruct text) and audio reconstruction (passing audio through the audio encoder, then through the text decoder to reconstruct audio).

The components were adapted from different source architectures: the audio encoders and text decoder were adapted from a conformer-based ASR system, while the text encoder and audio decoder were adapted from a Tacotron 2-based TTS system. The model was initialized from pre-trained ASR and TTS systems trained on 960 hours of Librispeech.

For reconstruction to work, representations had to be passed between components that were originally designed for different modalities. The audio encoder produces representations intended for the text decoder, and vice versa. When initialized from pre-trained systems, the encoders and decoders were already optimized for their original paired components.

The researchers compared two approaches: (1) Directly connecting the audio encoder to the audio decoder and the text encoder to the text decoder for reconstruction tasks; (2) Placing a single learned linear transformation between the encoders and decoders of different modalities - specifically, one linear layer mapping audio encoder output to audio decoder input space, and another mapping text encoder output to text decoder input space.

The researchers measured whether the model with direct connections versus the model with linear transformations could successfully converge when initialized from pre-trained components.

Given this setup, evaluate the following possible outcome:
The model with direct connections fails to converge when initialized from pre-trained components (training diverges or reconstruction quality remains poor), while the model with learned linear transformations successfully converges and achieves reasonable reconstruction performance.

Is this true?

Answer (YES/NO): YES